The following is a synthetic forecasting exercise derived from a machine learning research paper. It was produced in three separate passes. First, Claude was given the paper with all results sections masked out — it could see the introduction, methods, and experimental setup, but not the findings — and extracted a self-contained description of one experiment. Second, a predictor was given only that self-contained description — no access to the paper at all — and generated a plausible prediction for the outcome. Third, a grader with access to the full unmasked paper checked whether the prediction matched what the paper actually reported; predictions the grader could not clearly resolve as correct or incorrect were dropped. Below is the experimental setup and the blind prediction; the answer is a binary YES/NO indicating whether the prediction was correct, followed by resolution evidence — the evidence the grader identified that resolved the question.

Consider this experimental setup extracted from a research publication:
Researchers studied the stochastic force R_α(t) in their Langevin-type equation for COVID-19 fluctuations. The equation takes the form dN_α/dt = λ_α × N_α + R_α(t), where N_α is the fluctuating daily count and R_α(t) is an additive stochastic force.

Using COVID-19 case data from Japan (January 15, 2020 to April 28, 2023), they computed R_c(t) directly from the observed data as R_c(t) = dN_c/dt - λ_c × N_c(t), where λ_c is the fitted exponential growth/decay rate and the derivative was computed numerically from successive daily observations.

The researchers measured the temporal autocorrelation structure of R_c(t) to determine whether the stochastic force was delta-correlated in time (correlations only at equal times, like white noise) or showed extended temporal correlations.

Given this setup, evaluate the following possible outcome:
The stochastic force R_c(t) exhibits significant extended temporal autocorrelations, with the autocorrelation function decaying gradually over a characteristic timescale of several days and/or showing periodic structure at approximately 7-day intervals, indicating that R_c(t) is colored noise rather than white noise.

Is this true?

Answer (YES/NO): NO